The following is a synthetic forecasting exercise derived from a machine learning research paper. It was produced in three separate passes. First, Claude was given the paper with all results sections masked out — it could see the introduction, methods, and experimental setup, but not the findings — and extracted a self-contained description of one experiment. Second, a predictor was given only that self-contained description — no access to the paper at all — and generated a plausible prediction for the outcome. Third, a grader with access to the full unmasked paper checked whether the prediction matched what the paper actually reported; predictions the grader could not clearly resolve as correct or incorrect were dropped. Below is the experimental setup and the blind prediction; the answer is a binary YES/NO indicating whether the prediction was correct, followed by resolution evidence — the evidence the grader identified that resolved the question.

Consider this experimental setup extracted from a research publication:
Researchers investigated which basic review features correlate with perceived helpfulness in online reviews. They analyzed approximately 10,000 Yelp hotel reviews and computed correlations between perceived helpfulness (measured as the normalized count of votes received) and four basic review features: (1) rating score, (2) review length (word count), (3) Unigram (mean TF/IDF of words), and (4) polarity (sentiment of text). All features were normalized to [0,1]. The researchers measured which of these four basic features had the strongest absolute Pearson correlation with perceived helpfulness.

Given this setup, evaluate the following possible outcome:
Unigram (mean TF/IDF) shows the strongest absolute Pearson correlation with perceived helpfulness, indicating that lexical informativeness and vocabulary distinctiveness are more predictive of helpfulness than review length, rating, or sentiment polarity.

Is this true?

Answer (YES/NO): NO